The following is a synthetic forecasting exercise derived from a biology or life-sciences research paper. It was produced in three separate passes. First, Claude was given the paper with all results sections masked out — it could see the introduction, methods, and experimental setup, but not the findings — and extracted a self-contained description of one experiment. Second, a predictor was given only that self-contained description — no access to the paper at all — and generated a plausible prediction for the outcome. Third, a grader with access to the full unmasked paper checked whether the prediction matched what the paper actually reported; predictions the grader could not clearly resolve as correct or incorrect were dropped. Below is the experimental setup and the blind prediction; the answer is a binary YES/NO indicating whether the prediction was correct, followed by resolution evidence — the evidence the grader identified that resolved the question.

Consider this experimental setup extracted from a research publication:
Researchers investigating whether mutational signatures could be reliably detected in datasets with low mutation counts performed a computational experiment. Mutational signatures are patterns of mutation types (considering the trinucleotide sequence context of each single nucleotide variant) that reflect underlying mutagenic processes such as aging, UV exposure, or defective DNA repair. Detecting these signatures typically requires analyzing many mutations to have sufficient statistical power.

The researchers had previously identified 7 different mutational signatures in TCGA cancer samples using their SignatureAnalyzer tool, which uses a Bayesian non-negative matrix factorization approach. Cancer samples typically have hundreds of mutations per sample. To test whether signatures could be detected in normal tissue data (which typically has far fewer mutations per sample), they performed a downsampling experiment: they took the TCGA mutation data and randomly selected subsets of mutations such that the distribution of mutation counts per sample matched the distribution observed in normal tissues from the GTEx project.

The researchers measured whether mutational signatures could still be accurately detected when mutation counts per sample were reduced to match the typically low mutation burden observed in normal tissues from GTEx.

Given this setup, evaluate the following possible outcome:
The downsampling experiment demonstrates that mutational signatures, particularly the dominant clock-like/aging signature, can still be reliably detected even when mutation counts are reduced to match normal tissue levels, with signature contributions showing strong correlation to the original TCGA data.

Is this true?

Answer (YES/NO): NO